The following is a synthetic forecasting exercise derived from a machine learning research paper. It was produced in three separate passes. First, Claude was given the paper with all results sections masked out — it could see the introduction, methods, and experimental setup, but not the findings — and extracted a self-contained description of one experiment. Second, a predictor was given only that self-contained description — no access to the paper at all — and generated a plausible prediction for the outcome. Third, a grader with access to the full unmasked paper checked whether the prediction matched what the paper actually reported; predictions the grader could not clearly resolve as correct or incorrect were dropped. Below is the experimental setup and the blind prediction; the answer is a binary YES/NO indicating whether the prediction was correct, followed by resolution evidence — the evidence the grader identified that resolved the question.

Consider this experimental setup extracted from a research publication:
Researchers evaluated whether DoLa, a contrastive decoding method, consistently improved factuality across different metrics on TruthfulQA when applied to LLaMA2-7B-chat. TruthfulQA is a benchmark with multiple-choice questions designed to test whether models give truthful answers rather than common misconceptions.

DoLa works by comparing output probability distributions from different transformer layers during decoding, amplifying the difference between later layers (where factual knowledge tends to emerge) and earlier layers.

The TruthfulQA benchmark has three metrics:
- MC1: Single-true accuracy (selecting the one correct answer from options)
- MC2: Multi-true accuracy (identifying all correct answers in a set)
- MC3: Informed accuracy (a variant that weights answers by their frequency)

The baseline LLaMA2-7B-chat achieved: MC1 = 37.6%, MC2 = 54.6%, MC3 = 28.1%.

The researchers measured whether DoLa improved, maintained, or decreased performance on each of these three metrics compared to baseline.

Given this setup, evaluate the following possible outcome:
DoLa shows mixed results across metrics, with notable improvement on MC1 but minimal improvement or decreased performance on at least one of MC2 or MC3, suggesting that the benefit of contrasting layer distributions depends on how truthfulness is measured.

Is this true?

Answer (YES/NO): NO